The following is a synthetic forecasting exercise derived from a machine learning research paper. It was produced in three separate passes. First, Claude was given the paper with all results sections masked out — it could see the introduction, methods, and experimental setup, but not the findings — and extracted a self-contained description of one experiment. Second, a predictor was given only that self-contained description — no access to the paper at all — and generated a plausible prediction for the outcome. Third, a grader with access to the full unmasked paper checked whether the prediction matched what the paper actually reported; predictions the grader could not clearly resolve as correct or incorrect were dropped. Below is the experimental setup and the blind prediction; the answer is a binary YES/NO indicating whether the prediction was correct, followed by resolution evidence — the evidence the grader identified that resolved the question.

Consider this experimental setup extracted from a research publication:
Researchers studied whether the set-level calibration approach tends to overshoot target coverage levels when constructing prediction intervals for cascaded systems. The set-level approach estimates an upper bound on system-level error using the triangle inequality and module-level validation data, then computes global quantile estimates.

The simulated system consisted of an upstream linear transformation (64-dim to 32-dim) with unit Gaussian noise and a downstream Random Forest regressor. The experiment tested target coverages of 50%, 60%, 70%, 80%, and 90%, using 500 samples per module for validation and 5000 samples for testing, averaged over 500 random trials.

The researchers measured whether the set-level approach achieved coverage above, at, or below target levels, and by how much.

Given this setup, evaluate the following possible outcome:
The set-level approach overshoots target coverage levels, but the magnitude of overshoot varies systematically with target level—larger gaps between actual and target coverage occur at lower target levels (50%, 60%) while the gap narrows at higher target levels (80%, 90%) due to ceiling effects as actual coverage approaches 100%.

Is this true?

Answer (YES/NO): YES